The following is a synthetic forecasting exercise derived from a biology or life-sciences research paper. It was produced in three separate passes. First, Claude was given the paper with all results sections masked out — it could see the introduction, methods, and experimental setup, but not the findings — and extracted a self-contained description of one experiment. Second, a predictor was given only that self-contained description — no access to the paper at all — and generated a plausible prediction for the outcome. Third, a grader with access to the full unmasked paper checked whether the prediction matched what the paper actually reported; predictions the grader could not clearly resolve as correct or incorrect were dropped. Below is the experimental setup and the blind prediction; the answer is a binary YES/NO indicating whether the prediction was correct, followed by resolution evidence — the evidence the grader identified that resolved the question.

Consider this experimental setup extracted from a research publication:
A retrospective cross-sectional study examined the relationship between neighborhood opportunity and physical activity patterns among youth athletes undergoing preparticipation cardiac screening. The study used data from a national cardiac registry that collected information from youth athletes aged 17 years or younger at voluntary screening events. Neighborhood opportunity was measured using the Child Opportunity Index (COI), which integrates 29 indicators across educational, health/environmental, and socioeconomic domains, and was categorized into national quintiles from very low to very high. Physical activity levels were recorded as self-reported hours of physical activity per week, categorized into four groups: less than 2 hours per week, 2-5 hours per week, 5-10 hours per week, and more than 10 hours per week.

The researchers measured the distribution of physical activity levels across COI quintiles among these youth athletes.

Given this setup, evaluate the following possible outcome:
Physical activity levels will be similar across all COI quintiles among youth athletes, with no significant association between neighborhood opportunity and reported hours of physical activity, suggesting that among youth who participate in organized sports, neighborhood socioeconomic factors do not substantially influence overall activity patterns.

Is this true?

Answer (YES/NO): YES